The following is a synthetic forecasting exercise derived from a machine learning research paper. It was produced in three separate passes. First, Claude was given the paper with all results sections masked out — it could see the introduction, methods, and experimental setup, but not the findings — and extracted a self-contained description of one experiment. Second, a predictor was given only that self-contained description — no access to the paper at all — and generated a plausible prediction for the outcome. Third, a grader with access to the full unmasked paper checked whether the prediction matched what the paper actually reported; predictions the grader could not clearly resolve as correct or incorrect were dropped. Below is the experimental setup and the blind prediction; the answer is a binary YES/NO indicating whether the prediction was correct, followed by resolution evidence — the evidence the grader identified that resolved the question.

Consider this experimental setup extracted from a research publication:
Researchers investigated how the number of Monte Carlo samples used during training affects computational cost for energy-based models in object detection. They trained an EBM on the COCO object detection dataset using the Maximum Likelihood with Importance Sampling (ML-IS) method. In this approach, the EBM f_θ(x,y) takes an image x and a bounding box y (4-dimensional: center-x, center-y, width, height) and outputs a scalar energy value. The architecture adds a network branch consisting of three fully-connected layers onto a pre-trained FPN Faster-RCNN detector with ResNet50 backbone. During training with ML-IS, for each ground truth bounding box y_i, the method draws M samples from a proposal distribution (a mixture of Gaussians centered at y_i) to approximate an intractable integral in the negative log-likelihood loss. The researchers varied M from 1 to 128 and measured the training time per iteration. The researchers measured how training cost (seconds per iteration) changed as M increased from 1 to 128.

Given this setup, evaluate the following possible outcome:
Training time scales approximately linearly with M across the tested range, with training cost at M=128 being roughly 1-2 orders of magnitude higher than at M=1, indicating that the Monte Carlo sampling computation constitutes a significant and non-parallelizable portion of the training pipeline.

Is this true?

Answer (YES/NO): NO